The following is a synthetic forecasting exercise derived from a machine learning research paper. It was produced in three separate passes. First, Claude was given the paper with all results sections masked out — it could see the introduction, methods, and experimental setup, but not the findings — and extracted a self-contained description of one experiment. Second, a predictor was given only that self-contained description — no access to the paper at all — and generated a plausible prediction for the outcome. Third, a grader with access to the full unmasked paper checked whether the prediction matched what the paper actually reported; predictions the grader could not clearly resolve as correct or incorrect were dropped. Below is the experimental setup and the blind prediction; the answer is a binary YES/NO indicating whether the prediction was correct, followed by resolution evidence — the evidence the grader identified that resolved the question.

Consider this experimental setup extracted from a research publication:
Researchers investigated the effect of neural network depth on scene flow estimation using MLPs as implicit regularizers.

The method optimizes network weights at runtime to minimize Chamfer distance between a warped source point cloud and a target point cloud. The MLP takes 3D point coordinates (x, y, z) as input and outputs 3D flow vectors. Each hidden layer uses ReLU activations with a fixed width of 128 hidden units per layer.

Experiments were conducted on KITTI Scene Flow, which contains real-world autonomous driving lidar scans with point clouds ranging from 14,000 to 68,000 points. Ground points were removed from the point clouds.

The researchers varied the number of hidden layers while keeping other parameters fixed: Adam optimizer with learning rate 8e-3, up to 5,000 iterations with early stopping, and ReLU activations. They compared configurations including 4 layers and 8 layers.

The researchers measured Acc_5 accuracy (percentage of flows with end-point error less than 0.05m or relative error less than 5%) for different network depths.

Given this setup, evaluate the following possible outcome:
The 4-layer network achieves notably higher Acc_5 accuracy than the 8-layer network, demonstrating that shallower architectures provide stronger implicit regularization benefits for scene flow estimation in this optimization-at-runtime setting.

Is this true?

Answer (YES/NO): NO